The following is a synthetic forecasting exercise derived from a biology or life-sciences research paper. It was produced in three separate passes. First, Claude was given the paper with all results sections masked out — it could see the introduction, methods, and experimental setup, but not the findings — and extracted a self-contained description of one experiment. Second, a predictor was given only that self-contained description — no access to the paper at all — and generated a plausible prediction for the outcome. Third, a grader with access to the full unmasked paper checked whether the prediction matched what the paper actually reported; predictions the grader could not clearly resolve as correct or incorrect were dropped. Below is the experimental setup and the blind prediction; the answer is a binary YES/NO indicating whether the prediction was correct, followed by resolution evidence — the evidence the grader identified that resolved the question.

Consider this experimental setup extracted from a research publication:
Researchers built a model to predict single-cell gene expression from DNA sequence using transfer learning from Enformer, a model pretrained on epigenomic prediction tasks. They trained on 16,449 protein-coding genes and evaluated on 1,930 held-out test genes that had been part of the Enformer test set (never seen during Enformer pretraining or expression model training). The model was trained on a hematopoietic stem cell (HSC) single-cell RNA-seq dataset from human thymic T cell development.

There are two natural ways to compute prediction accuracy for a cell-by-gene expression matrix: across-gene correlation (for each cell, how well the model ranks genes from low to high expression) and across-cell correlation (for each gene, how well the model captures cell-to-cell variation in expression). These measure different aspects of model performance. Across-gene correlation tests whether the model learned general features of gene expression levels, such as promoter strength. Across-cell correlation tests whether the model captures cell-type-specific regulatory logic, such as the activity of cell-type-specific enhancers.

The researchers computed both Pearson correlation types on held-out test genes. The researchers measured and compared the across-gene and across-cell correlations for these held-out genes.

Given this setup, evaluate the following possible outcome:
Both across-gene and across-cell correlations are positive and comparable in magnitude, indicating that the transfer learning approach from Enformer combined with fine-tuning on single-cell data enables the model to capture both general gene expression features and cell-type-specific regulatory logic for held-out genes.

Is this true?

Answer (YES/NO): NO